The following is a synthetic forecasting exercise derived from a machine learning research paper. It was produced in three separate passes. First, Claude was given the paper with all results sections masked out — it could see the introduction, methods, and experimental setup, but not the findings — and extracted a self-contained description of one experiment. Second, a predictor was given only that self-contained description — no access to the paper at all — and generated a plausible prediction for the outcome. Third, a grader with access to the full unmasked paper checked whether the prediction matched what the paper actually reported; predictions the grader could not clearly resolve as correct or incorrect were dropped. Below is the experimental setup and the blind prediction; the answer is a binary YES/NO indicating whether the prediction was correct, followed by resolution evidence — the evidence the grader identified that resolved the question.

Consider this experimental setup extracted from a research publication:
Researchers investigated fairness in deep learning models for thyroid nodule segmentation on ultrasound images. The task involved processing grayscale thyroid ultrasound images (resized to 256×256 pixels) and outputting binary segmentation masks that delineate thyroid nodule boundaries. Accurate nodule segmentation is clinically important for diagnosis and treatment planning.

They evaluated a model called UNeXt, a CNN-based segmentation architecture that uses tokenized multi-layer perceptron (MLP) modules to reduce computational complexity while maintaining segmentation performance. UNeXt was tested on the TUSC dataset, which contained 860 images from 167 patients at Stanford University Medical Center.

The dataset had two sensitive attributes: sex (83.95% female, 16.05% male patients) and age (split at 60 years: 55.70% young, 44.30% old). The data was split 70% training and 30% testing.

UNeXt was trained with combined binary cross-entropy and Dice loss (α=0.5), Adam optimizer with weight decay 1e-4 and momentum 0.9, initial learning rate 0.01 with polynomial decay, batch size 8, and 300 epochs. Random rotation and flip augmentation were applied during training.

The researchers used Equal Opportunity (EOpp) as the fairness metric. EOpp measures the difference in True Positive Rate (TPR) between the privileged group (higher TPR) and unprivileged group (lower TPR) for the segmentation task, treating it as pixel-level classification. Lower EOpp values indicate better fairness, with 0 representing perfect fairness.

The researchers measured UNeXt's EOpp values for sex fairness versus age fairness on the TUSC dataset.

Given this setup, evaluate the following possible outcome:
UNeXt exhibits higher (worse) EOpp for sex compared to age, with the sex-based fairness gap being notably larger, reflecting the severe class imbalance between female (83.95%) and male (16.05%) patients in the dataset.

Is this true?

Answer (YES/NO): NO